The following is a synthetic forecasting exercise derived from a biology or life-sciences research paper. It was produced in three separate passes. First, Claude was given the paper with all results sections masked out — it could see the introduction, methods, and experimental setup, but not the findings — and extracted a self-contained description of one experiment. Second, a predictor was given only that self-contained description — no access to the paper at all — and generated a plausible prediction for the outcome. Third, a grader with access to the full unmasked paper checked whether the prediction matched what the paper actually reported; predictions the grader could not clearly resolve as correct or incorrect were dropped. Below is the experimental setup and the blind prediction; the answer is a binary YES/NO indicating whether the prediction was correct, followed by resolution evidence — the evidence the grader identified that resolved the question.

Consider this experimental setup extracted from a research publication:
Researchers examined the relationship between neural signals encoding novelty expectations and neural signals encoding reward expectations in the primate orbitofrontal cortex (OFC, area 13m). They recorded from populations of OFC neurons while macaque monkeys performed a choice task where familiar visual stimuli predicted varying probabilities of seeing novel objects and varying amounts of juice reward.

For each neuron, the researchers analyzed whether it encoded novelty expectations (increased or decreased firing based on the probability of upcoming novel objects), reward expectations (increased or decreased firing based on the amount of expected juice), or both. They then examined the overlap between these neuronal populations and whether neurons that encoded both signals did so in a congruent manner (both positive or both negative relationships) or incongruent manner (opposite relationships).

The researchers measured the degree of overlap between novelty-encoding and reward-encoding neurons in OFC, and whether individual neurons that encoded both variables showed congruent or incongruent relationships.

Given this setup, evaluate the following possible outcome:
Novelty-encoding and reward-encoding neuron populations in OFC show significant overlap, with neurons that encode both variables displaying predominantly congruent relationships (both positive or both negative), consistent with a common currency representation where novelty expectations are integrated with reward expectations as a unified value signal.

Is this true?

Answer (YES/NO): NO